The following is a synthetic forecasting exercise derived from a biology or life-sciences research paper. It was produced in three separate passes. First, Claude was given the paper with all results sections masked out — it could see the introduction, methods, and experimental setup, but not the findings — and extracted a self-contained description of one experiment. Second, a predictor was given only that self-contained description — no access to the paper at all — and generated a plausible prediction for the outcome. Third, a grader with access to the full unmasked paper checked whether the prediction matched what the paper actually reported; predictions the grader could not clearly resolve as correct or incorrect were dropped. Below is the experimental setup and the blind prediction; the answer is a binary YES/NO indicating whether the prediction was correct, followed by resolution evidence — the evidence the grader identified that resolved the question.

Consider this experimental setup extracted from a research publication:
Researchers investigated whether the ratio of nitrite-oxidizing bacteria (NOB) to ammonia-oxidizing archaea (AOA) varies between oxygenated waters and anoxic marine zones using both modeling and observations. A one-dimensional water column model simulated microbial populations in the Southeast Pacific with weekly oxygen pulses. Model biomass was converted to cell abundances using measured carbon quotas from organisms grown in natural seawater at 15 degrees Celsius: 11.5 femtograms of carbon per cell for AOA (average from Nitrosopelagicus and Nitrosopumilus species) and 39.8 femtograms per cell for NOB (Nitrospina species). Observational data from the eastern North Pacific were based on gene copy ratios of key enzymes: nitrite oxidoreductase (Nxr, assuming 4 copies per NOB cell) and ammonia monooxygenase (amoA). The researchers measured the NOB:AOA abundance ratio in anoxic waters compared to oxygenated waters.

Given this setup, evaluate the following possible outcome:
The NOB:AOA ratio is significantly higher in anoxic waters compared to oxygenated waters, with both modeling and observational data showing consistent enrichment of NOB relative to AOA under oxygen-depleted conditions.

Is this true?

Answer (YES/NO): YES